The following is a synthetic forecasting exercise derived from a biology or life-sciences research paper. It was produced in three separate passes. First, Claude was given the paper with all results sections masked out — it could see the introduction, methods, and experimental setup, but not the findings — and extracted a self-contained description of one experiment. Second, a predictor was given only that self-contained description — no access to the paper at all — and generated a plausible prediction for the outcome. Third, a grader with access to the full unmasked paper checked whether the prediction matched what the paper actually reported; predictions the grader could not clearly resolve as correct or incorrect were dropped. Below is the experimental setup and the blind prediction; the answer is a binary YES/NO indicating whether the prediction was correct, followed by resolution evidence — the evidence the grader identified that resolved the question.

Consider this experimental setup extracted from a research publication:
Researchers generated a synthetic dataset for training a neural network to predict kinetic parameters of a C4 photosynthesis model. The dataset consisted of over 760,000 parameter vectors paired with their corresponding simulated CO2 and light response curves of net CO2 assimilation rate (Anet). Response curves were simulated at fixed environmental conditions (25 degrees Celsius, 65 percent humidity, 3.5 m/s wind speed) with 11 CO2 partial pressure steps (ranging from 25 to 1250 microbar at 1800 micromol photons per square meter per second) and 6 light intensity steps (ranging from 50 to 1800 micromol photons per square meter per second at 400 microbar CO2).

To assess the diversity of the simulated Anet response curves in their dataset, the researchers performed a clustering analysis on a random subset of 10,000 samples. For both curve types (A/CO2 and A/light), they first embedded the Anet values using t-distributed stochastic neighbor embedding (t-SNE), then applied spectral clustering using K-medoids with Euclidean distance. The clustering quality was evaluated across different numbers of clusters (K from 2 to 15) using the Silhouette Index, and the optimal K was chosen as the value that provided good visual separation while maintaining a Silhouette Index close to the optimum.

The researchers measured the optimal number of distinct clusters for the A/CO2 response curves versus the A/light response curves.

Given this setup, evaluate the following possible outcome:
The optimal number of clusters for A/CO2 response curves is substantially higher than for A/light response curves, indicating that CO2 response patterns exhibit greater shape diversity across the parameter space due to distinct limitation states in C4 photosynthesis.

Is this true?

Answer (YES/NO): YES